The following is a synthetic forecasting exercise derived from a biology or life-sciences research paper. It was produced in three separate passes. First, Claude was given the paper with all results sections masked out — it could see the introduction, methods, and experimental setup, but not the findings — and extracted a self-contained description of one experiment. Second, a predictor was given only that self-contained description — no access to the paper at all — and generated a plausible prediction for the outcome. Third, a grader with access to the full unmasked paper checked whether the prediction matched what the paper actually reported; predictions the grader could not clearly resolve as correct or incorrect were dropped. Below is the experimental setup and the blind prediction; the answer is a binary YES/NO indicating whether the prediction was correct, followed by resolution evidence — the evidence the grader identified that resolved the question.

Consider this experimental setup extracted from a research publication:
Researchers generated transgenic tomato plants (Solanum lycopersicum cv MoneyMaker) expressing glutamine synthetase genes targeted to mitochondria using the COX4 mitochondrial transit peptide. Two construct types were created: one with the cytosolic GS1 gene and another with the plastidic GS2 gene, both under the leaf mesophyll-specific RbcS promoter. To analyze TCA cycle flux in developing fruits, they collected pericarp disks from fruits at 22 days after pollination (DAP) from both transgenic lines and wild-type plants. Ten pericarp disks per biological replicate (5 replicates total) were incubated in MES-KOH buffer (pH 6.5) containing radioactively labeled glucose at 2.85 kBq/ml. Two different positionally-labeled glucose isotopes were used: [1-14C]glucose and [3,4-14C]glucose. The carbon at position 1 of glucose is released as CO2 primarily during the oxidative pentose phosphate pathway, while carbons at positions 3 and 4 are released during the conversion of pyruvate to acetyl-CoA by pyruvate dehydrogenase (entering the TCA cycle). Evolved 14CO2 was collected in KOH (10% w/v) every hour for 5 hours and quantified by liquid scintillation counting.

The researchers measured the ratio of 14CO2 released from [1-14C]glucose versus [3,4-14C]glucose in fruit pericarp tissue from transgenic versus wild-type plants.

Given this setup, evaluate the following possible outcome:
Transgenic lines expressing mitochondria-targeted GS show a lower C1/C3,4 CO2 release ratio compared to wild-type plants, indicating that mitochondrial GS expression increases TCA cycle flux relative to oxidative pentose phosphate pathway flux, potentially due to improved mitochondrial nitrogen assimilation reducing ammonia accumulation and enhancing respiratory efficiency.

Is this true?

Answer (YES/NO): YES